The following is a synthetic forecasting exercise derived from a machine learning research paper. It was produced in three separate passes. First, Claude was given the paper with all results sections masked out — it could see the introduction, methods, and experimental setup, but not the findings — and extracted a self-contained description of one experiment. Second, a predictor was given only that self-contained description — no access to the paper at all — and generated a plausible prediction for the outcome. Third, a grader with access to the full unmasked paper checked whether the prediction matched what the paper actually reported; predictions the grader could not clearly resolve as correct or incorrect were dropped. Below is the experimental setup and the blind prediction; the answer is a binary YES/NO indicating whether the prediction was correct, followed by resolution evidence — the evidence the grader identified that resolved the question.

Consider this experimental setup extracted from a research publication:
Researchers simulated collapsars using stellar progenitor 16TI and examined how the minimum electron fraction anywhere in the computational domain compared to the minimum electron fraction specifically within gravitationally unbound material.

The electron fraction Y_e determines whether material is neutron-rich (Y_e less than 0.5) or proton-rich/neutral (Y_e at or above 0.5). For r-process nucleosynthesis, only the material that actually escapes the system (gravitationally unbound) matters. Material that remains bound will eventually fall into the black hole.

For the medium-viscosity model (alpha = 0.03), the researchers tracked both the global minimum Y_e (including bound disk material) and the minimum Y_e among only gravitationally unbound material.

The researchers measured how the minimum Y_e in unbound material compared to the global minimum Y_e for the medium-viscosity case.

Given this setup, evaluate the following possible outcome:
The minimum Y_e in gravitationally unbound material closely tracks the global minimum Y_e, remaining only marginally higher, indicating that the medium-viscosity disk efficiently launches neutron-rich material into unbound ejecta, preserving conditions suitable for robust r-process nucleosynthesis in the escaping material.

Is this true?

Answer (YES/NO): NO